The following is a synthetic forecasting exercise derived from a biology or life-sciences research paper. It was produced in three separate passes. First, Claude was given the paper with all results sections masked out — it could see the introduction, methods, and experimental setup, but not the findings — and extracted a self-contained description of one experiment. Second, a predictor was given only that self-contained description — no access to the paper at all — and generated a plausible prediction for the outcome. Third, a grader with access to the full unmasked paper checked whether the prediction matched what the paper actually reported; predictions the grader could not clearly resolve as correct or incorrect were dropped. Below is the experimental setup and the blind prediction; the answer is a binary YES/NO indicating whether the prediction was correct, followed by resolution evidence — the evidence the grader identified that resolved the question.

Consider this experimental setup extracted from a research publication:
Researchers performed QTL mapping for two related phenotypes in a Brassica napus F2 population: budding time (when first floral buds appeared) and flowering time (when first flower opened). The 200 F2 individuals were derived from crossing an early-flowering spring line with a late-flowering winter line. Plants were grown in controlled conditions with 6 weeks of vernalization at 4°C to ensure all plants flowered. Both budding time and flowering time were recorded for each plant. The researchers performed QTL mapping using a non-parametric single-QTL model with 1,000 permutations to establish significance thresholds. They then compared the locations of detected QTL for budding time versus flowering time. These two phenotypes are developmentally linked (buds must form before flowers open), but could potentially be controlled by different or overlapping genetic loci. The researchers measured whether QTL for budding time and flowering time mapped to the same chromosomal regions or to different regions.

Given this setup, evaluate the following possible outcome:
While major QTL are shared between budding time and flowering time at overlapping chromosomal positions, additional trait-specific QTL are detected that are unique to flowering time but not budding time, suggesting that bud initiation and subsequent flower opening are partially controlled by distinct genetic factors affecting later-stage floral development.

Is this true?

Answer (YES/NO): NO